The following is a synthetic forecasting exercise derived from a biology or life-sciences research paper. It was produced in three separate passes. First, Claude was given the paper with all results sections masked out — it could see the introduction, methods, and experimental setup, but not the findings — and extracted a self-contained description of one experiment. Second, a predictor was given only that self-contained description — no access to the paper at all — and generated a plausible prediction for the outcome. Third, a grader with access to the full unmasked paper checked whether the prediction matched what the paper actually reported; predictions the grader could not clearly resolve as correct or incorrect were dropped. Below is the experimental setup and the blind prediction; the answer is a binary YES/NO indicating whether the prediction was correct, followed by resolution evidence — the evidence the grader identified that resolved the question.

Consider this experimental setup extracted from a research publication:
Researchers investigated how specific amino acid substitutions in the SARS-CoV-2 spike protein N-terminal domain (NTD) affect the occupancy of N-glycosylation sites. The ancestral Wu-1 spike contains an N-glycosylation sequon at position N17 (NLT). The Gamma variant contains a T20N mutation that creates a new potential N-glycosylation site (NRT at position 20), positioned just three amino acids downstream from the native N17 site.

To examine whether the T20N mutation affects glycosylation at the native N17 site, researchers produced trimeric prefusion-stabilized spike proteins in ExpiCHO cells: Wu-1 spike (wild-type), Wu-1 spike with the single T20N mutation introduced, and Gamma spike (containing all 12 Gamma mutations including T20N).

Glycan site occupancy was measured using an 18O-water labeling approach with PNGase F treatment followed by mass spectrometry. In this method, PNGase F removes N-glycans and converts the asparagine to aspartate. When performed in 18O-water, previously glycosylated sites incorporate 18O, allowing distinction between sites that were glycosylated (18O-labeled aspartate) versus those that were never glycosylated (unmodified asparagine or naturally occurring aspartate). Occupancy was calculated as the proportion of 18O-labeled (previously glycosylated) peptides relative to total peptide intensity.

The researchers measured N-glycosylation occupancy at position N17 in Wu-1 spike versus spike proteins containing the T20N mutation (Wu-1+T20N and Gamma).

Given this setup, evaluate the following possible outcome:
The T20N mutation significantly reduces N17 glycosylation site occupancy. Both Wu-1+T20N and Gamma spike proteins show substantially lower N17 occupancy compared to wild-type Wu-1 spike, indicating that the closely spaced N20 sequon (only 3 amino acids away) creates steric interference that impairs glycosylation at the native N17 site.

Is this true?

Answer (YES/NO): YES